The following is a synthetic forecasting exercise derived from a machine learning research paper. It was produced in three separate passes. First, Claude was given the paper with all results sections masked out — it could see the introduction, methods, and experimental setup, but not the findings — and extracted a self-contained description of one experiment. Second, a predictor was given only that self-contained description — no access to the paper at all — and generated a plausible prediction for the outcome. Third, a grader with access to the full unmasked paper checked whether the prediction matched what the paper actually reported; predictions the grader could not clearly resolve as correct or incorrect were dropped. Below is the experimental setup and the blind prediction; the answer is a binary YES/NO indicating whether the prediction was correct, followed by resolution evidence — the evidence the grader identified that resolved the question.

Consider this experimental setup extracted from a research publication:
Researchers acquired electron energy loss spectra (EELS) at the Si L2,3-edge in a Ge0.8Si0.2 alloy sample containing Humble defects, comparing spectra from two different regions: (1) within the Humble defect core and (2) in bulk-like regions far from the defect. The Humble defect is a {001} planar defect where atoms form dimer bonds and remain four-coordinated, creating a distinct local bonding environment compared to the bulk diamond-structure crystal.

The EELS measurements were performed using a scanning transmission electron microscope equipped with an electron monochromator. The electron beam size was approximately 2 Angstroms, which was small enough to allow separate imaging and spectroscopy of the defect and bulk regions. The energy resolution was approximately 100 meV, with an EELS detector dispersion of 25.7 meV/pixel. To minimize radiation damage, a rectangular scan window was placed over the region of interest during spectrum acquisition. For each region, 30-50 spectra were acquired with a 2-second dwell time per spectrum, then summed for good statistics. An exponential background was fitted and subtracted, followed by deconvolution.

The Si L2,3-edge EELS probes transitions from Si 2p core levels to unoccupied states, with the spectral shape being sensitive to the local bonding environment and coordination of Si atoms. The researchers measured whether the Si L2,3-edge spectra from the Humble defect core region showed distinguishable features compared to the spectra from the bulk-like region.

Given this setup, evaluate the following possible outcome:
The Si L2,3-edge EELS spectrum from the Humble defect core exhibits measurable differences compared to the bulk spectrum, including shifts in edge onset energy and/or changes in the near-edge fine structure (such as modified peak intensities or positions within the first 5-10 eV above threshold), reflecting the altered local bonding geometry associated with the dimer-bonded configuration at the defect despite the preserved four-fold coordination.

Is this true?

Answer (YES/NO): YES